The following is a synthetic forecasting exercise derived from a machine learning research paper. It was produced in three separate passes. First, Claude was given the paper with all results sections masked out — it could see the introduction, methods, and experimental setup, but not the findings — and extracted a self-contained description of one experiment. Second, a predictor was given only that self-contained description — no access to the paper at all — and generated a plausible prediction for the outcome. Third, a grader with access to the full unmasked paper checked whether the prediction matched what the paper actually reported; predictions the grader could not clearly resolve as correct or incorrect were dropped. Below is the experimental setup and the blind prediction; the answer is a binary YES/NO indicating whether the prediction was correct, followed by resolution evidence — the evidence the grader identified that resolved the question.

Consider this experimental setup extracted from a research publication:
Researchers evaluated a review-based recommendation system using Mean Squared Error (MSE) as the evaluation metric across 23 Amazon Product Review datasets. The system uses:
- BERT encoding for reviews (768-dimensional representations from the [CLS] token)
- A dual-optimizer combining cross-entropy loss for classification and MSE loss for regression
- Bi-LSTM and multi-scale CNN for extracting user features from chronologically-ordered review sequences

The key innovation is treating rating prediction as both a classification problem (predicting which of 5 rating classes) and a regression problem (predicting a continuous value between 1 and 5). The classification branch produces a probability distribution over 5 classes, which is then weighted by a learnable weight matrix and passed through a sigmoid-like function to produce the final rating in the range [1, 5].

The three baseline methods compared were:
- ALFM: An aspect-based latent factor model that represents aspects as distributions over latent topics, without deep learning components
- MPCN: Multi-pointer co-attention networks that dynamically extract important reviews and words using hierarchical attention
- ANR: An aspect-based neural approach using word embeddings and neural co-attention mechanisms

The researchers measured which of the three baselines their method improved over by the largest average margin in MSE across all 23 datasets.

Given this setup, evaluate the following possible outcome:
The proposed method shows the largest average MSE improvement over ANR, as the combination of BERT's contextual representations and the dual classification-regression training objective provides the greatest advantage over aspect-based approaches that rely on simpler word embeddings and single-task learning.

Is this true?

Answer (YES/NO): NO